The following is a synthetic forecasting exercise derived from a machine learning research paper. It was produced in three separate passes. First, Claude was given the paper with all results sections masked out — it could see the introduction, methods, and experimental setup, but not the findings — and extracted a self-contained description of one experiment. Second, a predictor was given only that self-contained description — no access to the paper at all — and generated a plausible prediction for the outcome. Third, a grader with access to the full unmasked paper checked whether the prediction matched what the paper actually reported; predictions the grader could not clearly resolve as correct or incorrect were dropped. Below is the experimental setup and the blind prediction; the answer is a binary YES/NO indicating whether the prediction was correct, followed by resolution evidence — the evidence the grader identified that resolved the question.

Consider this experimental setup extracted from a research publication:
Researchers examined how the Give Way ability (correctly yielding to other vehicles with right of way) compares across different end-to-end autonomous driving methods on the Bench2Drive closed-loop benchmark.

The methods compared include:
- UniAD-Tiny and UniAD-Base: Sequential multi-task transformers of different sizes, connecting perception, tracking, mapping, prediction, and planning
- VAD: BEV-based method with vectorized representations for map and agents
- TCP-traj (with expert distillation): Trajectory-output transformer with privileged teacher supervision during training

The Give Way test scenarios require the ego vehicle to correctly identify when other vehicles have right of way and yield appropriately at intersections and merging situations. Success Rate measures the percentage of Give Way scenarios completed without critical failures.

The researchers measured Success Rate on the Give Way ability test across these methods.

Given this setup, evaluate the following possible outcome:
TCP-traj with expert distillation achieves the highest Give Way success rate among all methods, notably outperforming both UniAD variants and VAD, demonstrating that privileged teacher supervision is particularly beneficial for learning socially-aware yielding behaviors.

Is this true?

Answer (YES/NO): NO